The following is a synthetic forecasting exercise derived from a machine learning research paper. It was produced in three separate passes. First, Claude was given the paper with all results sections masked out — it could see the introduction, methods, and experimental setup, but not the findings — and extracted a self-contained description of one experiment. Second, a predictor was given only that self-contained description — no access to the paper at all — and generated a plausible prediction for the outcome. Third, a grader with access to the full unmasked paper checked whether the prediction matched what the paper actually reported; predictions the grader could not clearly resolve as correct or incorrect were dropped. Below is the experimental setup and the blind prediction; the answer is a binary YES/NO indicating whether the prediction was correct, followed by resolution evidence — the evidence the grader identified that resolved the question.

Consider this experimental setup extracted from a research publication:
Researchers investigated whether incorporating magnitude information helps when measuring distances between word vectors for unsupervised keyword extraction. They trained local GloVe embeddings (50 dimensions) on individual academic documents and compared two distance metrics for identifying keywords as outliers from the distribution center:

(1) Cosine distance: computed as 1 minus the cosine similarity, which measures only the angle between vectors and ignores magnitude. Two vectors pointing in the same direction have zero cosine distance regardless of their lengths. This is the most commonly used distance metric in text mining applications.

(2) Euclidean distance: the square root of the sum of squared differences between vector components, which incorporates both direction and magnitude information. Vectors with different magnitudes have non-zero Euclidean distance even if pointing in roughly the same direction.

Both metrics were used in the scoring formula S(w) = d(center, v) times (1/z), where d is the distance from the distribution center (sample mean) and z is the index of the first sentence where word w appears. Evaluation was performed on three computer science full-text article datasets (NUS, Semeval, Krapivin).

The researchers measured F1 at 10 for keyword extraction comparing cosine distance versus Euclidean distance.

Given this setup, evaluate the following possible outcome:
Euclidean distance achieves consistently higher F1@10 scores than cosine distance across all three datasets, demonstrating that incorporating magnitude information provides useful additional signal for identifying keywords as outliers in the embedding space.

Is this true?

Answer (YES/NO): NO